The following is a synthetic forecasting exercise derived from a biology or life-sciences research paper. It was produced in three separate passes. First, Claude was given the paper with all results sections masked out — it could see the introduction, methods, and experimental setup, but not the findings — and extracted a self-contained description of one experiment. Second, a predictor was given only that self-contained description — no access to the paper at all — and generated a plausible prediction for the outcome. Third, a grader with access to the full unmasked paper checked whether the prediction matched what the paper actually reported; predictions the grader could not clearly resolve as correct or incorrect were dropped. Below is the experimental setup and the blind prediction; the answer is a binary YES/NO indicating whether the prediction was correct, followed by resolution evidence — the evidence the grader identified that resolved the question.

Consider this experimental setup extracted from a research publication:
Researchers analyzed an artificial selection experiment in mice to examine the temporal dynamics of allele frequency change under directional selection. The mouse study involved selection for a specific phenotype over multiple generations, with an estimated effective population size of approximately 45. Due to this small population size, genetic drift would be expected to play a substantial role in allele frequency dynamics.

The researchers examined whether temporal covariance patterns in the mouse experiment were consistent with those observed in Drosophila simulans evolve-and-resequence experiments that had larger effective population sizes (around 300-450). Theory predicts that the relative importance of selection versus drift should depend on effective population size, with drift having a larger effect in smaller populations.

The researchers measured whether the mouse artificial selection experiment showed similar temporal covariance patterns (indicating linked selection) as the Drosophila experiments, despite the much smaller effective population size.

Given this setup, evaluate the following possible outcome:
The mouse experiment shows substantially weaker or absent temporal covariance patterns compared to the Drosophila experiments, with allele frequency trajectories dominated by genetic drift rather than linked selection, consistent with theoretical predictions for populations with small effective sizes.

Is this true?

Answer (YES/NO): NO